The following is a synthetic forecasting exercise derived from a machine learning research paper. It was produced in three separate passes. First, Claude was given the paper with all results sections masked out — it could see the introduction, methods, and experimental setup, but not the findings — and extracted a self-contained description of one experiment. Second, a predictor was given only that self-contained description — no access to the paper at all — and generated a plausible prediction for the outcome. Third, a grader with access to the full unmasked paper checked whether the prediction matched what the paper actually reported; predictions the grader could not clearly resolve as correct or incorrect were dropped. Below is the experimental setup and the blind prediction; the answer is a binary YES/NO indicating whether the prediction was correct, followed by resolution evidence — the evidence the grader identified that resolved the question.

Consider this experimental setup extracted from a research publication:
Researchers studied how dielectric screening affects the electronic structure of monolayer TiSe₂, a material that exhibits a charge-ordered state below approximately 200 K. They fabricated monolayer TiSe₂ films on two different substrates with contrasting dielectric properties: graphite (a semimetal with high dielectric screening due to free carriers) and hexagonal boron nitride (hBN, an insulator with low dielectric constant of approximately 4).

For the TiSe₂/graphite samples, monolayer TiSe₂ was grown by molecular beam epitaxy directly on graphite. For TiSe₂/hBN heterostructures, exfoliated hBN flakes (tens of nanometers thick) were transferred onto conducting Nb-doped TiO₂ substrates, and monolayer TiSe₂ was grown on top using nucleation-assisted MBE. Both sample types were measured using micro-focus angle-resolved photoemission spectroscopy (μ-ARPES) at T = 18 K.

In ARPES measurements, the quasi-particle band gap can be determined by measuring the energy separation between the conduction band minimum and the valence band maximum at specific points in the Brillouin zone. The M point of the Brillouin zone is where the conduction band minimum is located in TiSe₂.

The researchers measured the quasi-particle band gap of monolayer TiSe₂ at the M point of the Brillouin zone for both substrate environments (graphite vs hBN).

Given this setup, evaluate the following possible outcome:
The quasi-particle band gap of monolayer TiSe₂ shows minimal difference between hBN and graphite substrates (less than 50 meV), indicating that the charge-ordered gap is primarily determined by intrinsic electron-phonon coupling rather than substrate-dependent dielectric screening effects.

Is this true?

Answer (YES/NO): NO